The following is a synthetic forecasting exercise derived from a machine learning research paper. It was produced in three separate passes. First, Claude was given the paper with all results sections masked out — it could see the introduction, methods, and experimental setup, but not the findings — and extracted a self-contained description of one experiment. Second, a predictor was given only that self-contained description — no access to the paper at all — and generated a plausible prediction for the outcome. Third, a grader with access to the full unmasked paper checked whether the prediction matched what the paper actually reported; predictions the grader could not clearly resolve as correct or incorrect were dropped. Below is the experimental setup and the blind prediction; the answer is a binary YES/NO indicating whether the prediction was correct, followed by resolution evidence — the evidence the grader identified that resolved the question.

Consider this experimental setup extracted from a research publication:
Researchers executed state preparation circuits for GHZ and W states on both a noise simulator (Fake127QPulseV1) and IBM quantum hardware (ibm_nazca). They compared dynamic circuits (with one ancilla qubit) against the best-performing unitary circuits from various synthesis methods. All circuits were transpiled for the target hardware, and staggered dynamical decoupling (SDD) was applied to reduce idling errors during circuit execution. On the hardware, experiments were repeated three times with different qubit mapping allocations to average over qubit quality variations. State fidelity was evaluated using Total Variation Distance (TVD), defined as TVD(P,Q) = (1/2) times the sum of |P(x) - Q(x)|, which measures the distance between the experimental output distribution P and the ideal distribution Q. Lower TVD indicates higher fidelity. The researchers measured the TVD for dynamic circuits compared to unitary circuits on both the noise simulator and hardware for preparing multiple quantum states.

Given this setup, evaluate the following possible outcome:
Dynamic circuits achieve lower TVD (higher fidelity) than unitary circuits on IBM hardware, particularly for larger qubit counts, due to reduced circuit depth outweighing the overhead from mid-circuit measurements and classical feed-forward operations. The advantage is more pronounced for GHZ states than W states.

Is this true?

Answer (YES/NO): NO